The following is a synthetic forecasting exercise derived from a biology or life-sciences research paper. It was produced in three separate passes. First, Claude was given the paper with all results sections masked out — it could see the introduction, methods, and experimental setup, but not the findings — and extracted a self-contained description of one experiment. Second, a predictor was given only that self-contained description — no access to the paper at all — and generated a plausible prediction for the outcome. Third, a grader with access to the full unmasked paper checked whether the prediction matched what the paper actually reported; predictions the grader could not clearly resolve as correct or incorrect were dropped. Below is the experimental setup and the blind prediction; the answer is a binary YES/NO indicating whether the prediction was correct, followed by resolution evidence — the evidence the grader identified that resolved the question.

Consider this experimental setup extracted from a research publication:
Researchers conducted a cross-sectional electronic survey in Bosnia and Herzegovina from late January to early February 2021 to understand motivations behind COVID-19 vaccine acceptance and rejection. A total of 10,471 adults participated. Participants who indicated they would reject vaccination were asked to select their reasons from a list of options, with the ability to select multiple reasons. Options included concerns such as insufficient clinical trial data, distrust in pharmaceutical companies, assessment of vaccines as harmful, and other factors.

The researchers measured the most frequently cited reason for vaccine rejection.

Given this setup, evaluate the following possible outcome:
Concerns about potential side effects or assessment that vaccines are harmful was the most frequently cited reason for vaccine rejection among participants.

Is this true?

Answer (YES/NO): NO